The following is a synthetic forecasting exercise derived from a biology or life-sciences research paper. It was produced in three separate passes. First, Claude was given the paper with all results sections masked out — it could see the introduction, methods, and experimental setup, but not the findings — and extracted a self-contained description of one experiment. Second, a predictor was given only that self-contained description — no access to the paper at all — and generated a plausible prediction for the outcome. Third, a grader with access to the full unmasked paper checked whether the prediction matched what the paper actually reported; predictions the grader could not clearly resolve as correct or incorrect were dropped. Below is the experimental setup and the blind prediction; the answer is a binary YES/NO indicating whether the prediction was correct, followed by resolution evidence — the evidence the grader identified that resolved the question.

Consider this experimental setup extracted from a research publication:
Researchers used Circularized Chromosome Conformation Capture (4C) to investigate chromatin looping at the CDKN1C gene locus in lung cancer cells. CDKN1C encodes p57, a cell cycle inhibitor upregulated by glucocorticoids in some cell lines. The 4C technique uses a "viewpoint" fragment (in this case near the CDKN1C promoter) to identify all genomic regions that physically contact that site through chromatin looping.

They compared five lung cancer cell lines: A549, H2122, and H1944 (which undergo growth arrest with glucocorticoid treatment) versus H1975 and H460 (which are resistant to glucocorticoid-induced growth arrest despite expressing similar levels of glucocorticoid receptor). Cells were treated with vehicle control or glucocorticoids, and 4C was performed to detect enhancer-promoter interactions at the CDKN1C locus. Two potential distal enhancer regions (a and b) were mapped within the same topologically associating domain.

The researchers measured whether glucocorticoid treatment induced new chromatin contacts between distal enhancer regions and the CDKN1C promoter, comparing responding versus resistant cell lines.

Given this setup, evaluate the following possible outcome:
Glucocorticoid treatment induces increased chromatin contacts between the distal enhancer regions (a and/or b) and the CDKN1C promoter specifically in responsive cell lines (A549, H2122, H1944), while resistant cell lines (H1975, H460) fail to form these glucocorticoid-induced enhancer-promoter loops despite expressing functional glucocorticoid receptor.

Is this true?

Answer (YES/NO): YES